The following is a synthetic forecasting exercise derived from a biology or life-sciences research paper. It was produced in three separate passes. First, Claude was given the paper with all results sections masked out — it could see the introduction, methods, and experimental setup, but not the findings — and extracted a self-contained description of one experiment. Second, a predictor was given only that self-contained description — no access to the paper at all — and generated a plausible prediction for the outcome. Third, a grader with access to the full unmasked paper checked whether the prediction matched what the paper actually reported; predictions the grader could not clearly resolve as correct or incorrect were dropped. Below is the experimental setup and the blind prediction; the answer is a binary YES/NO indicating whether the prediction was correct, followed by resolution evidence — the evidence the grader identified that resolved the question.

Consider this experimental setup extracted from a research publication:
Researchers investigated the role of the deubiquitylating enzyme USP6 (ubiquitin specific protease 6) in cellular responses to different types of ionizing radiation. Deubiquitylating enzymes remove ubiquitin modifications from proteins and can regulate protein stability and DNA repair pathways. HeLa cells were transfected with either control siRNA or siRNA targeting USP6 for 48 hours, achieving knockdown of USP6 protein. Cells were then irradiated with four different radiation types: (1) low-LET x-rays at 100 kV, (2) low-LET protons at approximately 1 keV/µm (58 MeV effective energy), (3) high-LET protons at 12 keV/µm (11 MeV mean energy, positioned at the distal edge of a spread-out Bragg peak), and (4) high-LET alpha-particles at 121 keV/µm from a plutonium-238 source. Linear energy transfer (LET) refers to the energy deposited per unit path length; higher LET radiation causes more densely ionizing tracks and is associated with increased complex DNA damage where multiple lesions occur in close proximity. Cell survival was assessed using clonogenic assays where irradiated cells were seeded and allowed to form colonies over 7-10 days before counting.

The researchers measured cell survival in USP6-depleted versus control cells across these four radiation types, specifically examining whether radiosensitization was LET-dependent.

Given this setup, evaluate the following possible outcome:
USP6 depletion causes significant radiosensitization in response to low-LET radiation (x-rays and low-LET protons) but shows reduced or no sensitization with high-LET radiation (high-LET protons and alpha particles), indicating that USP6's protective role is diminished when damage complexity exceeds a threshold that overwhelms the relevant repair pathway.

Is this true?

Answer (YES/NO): NO